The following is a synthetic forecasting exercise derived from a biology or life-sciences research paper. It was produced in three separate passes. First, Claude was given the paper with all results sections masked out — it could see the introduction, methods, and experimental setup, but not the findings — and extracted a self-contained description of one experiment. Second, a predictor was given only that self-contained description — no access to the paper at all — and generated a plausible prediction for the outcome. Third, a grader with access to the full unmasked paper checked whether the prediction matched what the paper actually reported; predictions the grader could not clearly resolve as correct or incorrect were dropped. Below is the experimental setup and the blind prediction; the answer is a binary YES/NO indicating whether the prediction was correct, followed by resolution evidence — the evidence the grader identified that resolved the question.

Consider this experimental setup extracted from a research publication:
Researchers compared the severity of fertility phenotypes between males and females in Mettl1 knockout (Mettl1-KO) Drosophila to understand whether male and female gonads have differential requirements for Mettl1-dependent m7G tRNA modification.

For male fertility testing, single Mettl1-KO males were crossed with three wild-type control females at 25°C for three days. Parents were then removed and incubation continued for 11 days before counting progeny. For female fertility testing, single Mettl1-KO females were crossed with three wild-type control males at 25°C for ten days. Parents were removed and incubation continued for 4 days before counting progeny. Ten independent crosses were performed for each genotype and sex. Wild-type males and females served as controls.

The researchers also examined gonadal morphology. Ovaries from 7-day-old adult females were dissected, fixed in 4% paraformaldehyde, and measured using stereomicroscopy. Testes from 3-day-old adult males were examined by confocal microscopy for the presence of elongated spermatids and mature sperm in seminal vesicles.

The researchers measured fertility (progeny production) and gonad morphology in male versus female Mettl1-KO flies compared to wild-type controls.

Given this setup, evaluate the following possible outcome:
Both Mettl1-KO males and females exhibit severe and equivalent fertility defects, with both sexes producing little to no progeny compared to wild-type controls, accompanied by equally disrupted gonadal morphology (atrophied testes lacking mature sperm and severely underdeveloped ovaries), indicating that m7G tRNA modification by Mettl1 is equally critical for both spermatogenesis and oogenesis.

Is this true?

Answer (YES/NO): NO